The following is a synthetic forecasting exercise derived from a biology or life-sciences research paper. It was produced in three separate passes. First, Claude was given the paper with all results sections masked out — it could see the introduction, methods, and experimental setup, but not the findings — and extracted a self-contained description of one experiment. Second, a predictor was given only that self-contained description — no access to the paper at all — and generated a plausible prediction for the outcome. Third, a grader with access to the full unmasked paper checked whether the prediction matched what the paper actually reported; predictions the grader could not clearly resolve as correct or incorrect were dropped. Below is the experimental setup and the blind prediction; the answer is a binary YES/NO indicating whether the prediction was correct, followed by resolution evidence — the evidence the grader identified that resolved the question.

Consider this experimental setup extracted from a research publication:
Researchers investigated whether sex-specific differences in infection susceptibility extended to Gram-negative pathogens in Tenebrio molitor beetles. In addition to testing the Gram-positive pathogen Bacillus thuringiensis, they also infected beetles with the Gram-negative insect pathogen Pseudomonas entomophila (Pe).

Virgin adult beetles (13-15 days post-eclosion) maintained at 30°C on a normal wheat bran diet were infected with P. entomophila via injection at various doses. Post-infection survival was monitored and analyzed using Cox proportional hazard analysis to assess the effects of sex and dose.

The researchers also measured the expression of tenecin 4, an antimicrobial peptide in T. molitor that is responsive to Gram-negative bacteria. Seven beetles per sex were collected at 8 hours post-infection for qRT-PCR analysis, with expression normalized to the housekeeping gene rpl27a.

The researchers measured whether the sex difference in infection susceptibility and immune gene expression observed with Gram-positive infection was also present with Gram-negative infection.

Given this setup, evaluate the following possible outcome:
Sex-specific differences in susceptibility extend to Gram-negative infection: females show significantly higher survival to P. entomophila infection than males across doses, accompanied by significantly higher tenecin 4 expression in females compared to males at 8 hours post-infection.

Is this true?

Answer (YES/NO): NO